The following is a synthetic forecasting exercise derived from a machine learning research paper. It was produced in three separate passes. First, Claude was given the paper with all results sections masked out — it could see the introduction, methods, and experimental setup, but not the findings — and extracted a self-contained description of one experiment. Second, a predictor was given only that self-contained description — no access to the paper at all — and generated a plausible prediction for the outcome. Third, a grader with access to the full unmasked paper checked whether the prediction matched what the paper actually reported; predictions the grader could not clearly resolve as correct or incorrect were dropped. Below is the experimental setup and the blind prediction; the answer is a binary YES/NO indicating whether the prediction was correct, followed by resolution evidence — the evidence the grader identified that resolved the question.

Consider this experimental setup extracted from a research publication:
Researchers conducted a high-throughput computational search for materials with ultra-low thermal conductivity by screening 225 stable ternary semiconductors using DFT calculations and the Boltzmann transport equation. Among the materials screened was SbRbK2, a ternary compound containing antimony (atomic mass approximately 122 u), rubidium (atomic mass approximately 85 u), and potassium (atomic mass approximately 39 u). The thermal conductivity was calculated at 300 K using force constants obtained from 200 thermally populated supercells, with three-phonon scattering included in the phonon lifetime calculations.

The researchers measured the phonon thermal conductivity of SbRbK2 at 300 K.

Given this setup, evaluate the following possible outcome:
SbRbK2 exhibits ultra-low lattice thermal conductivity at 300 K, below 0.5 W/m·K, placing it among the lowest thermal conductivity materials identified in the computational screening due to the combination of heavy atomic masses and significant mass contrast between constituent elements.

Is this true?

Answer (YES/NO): YES